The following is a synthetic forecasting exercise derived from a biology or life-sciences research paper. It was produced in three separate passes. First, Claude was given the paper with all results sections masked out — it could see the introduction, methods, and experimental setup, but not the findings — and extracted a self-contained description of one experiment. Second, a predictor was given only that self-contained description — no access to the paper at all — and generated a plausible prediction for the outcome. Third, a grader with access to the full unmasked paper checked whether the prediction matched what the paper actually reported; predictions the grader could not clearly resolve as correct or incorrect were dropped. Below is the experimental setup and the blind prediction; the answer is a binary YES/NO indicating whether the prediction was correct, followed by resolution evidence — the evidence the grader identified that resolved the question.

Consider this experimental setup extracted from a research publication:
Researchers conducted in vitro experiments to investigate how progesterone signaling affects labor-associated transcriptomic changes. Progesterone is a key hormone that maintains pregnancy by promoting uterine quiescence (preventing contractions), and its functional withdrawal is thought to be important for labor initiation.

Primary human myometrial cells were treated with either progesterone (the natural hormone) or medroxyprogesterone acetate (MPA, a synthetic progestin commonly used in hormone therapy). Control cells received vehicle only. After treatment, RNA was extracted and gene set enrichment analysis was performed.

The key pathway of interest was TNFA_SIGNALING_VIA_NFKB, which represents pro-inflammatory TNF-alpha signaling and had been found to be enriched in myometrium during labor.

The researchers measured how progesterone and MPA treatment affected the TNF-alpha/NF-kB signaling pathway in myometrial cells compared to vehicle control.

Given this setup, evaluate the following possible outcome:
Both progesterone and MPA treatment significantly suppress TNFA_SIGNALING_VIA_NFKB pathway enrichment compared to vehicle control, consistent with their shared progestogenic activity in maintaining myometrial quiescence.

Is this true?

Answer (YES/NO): YES